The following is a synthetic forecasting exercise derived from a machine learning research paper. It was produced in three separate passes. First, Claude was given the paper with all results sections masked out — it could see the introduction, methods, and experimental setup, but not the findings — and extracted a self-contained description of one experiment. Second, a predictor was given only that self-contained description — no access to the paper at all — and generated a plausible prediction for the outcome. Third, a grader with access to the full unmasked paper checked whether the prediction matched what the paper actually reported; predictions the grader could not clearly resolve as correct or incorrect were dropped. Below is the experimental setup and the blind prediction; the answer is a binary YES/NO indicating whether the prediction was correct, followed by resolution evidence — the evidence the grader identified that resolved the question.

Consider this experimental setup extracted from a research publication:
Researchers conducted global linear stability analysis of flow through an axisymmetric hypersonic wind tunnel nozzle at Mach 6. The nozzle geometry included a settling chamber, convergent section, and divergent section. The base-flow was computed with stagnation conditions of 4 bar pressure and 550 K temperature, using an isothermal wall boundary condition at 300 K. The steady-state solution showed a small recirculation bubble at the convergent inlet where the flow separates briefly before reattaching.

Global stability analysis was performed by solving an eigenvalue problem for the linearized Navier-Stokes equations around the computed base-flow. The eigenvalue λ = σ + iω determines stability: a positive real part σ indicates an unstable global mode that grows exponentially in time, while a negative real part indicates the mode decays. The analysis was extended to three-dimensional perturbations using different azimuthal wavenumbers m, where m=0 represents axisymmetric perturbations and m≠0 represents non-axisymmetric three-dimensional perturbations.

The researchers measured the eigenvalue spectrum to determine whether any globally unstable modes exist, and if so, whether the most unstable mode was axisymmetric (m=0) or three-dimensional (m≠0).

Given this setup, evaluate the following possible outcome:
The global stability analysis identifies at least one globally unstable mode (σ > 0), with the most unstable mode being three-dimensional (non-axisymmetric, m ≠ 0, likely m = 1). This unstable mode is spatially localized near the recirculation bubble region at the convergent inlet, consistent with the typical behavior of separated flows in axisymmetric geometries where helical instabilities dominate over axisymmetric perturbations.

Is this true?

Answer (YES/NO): NO